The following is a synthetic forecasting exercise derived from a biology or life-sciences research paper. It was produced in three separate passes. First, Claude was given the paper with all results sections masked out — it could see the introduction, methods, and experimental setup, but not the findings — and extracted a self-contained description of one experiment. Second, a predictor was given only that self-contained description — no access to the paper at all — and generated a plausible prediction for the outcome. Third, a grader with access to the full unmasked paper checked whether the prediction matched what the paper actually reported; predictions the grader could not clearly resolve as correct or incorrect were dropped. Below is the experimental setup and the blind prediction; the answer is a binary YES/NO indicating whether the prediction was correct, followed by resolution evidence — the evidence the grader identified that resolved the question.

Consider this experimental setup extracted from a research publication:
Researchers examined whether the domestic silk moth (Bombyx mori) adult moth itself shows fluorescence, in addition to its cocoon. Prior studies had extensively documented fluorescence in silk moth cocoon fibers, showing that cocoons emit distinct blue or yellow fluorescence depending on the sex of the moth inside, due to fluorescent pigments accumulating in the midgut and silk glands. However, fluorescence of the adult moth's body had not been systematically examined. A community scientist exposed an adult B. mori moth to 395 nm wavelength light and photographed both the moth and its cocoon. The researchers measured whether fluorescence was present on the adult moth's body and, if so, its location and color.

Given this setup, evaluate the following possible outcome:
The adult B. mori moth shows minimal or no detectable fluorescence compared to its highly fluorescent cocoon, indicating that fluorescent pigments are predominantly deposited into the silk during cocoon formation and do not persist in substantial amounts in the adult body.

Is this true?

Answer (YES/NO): NO